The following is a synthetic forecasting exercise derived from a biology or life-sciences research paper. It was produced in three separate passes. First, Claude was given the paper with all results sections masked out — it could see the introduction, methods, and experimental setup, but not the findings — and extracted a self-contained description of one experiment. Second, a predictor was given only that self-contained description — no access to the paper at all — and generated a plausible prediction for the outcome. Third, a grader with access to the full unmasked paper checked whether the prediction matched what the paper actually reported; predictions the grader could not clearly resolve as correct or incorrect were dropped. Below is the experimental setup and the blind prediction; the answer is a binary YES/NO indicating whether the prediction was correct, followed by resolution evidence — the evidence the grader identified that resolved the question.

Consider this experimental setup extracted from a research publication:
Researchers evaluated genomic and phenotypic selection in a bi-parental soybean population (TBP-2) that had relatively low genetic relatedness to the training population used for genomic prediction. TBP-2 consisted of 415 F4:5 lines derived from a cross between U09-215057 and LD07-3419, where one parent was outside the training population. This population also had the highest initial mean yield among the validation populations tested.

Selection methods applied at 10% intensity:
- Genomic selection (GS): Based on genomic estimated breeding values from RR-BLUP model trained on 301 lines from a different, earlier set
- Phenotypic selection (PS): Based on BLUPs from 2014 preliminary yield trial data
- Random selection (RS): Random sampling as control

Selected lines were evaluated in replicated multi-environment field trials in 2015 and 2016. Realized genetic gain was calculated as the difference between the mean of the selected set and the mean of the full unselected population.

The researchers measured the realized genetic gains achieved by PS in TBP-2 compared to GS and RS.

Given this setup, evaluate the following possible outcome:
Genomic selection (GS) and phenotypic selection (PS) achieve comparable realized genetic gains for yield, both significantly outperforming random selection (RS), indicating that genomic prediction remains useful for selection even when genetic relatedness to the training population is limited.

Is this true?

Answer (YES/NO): NO